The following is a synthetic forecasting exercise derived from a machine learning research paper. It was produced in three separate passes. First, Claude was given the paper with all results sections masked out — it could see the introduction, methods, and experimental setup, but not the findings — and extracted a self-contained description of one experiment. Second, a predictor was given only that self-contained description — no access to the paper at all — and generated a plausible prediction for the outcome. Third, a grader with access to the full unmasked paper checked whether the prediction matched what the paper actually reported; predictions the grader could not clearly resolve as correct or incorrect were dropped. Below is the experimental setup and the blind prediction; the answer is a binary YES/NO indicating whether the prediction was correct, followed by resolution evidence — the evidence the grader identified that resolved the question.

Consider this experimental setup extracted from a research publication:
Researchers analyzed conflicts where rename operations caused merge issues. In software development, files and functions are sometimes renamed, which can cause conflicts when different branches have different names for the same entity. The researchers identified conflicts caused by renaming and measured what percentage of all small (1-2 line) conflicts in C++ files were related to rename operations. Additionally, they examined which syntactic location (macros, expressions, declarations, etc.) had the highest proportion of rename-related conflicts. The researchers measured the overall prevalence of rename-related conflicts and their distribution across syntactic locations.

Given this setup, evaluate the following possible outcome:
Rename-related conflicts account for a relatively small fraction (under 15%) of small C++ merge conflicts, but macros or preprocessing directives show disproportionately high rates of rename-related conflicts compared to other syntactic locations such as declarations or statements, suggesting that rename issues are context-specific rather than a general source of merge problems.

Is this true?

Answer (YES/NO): YES